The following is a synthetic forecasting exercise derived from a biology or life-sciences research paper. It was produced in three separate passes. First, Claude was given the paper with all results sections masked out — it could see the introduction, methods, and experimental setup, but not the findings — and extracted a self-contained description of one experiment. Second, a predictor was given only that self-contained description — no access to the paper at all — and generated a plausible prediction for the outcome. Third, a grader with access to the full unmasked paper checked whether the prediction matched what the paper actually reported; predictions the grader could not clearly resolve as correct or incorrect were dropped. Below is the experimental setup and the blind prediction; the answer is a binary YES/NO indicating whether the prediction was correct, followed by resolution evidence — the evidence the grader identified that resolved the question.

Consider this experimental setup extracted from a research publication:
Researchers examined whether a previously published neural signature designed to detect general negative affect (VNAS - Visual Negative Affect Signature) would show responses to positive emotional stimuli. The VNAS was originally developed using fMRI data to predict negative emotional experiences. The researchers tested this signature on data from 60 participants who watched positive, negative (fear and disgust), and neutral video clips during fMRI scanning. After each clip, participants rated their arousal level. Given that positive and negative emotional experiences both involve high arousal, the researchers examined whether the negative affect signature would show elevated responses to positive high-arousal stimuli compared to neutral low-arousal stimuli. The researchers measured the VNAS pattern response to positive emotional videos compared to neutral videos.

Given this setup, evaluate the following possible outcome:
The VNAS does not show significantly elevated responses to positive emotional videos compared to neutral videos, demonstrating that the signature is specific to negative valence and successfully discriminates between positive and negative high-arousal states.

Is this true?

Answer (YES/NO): NO